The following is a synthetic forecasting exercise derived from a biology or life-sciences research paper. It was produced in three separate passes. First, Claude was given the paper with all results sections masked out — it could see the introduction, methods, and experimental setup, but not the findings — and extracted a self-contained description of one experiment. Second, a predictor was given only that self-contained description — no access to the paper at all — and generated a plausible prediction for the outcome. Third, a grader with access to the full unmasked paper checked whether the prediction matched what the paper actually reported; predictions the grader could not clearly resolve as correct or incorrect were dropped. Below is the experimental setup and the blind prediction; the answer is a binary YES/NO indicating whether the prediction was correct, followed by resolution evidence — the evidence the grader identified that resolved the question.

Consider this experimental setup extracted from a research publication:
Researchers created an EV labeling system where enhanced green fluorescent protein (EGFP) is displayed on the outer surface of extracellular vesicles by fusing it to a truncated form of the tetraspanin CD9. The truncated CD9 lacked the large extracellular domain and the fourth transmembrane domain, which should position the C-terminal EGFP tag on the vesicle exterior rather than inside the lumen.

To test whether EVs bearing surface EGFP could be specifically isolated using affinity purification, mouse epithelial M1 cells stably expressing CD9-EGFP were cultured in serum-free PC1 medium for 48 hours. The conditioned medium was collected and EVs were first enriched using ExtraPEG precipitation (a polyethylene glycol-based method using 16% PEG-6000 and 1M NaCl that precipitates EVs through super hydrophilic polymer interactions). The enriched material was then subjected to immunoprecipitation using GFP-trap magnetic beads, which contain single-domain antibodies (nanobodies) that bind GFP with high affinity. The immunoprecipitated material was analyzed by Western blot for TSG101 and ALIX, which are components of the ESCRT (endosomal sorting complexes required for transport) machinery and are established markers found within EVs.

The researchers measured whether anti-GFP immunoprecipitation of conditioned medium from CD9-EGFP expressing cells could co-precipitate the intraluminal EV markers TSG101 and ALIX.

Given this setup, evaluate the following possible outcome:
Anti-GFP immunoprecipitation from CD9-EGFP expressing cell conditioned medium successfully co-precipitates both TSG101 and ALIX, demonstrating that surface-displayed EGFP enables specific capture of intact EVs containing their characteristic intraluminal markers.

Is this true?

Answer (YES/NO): YES